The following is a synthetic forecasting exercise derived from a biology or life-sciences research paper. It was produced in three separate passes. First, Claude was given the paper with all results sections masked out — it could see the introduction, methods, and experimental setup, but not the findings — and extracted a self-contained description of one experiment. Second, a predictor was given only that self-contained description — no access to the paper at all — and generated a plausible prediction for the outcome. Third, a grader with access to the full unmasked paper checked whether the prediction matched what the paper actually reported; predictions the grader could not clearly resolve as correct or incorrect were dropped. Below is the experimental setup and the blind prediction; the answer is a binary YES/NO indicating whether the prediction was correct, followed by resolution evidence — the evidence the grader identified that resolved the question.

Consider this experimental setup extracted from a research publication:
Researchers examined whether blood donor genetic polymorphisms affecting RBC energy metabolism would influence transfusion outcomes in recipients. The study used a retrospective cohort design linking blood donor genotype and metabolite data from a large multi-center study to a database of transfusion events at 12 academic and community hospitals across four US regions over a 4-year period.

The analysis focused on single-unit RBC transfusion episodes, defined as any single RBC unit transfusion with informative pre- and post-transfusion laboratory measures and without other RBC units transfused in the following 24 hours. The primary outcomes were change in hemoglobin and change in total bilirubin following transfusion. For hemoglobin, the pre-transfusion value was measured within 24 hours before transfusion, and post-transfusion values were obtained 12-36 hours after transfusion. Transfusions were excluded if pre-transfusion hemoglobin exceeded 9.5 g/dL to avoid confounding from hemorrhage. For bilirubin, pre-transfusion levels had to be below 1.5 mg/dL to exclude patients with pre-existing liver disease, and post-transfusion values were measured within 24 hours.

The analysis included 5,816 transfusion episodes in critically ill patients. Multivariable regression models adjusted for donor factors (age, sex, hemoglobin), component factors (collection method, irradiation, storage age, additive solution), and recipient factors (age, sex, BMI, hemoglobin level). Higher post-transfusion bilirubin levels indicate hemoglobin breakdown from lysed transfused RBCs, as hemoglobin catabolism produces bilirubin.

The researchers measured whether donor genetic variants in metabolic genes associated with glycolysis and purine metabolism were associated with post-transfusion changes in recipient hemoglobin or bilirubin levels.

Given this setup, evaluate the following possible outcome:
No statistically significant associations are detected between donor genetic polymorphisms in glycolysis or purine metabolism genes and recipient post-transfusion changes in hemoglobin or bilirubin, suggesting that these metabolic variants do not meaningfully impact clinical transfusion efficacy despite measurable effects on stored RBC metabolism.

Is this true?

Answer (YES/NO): NO